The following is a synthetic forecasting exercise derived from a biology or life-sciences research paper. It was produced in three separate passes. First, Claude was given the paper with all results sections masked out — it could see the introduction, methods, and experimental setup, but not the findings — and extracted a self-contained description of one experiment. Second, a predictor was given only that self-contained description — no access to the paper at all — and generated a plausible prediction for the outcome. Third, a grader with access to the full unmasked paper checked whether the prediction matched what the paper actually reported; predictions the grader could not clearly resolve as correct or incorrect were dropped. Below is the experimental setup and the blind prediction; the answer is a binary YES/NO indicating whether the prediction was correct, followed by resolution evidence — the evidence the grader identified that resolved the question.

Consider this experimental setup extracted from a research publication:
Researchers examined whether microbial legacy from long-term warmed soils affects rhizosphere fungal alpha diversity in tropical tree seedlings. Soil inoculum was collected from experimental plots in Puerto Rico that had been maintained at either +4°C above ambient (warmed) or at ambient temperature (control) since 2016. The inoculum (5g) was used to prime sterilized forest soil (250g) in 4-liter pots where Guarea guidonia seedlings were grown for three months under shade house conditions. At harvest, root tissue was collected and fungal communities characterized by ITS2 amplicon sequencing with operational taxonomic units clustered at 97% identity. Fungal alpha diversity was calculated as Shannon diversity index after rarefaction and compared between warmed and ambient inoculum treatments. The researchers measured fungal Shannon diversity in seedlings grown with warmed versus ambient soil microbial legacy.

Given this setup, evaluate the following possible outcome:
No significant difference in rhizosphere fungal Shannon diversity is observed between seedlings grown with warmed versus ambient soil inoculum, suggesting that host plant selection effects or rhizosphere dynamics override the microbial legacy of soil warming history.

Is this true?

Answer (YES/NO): YES